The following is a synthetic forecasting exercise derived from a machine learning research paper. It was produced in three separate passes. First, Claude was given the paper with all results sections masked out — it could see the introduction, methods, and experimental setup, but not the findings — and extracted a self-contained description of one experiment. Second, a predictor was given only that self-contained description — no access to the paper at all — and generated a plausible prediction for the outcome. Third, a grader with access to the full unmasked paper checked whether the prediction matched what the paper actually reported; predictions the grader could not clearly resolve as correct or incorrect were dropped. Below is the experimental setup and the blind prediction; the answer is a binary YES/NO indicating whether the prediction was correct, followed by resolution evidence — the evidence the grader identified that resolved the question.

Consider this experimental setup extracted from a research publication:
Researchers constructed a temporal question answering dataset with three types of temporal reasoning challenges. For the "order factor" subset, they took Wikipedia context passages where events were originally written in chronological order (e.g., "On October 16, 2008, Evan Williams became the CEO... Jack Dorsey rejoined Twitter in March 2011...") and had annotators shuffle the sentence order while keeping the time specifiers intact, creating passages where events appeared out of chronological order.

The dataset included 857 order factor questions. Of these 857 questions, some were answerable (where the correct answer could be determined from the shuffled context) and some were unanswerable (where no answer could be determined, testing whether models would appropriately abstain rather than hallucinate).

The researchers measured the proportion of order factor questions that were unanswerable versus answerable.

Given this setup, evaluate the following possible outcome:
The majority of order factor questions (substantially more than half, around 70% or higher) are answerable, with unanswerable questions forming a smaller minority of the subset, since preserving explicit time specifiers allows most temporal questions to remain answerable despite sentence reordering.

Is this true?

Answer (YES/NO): YES